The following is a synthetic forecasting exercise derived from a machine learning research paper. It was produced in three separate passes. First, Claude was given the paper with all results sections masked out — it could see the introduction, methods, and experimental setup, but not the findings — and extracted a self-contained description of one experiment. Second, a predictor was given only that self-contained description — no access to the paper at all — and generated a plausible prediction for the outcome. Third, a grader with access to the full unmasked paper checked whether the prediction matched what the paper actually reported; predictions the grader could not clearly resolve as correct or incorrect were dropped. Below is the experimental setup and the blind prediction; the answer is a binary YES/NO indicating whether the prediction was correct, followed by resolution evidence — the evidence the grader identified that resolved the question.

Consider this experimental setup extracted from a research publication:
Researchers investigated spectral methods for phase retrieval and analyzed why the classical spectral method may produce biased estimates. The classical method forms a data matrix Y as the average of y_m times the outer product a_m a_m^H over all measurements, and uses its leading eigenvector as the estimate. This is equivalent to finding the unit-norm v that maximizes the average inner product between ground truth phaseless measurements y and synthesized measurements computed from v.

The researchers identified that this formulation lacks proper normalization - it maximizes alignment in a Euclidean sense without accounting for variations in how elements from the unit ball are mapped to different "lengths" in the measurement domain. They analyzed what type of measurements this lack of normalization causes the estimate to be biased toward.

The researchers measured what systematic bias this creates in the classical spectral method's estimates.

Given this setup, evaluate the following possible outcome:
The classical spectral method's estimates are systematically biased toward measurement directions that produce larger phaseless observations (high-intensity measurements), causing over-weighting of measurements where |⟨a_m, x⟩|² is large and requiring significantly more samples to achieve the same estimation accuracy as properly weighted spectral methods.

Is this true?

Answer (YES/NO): YES